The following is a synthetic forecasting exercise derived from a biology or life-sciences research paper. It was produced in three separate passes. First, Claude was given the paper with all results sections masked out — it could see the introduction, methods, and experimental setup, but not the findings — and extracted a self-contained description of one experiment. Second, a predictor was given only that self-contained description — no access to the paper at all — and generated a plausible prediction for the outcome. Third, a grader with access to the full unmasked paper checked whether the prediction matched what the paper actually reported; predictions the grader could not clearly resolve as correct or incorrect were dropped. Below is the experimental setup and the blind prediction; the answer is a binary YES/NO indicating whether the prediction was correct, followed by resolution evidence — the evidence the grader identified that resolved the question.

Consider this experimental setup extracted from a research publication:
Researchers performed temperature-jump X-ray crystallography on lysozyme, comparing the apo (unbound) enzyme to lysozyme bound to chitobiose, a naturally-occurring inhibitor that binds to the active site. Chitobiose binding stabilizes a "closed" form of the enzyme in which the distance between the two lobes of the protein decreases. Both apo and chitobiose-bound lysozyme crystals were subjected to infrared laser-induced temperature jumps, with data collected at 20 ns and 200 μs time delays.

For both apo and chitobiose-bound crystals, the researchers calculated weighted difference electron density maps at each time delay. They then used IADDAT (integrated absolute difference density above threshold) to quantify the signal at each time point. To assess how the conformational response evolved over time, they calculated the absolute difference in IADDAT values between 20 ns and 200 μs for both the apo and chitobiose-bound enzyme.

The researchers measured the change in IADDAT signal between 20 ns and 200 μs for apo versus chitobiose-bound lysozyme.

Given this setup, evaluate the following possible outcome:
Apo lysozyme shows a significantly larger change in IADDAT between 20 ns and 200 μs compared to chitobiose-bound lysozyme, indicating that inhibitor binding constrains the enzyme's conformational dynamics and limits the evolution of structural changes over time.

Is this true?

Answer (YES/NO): YES